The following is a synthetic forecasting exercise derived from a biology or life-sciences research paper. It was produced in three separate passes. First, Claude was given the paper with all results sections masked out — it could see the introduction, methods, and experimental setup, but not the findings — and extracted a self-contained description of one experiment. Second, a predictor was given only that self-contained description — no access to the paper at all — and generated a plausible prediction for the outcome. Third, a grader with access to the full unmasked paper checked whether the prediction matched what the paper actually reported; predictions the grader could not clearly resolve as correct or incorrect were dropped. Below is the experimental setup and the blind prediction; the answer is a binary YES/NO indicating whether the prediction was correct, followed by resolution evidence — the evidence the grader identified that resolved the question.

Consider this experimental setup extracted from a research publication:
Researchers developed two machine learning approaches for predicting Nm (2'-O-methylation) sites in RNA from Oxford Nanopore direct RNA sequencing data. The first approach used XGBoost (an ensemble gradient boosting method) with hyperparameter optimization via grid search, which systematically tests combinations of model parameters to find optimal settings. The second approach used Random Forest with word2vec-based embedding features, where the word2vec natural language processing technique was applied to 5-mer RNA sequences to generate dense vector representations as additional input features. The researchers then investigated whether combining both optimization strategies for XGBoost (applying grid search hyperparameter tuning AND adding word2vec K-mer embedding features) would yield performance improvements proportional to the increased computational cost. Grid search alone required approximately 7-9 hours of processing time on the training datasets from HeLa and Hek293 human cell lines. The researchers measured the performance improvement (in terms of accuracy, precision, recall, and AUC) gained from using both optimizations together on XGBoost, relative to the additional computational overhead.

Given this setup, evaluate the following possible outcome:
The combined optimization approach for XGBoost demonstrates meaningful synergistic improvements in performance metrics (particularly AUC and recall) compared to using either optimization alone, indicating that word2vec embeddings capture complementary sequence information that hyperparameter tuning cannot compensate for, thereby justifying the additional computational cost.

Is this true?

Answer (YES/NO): NO